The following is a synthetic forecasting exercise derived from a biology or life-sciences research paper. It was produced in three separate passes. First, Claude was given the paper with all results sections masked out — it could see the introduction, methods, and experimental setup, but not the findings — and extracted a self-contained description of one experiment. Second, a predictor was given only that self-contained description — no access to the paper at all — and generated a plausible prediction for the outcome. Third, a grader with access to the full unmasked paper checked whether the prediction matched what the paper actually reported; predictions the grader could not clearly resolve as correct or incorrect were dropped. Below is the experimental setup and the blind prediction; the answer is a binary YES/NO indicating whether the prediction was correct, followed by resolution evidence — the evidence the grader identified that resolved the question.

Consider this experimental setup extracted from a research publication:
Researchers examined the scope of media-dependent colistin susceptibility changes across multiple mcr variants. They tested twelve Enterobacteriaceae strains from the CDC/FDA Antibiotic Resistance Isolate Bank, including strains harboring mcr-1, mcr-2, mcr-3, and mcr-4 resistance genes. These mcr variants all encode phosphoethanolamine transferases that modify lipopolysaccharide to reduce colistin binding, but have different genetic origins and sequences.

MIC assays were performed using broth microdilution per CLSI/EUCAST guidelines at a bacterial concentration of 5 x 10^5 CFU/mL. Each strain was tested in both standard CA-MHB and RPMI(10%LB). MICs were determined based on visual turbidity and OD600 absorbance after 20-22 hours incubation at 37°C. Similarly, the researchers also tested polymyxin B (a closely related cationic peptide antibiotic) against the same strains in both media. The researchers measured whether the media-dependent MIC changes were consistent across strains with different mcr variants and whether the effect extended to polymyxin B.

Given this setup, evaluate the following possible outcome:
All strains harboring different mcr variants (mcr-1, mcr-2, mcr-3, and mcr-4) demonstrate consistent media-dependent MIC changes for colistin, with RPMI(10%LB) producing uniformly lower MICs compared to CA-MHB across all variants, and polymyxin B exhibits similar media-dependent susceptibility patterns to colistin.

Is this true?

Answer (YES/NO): YES